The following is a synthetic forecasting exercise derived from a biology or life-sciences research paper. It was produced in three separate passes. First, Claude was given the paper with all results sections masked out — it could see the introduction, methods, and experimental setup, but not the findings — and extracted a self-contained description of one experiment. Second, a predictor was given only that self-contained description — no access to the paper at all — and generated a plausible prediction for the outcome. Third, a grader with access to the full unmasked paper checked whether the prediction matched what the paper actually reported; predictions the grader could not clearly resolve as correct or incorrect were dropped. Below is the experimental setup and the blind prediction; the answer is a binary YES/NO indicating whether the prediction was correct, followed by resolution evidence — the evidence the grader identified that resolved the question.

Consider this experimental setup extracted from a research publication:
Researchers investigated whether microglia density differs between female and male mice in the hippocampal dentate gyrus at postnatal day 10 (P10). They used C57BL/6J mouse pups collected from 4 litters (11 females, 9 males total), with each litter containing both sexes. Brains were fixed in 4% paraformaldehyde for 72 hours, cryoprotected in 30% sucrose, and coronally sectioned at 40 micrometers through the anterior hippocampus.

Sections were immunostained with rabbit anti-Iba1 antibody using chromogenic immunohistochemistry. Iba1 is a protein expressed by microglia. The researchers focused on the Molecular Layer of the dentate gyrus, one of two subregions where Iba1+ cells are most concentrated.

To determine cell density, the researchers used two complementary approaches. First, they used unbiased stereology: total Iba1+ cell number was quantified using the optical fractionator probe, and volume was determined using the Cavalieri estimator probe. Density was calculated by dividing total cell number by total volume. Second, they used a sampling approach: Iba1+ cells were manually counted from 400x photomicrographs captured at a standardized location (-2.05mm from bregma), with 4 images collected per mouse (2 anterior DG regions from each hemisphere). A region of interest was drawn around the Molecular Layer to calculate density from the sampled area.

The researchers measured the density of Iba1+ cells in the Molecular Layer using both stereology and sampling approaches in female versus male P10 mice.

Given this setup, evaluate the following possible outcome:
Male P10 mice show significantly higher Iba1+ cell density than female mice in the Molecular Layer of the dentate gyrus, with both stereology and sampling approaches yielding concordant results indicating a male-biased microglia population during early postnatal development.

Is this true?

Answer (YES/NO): NO